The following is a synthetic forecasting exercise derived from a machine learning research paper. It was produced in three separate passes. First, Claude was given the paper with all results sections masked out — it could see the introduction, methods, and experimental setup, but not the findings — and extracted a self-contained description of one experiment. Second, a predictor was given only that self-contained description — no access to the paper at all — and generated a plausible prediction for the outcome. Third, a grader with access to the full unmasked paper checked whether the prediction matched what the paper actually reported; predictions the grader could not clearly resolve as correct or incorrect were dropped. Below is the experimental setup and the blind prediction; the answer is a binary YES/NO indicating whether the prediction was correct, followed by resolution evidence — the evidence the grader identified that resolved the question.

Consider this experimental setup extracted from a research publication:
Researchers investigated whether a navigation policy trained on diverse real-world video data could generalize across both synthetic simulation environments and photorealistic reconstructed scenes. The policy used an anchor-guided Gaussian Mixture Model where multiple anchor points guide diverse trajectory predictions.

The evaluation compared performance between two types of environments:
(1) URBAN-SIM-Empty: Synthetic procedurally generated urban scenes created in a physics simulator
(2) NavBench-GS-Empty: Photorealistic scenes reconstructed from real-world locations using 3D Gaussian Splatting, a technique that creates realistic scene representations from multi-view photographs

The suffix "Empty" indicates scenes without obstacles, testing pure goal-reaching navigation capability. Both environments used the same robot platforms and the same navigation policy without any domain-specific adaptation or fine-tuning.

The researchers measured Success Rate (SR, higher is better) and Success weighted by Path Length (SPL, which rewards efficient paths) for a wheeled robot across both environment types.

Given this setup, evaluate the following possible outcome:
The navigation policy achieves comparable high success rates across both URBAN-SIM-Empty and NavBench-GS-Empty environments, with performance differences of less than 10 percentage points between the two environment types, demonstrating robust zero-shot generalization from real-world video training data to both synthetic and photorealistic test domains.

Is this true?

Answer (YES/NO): YES